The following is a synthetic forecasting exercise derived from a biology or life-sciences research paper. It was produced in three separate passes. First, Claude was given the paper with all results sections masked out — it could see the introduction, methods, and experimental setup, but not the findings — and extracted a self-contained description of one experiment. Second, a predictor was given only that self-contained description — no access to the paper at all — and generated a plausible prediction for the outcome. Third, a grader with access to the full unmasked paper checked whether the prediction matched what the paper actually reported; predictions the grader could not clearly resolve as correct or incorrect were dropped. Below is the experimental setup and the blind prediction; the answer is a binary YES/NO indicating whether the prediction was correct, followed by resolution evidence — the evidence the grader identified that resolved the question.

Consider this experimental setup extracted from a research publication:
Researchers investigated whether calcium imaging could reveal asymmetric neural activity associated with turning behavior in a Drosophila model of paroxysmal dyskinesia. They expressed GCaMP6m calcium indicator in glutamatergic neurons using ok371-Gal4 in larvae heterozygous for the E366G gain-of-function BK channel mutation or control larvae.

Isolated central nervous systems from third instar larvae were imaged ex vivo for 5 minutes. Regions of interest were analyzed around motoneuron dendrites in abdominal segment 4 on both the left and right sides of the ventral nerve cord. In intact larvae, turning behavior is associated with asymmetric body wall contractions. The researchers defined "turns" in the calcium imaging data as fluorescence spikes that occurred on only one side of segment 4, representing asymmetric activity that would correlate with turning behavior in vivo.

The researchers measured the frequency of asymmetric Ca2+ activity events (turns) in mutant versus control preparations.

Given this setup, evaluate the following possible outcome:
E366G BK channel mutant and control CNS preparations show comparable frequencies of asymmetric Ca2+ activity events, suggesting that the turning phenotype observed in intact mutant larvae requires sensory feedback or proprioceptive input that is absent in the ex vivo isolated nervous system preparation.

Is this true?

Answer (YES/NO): NO